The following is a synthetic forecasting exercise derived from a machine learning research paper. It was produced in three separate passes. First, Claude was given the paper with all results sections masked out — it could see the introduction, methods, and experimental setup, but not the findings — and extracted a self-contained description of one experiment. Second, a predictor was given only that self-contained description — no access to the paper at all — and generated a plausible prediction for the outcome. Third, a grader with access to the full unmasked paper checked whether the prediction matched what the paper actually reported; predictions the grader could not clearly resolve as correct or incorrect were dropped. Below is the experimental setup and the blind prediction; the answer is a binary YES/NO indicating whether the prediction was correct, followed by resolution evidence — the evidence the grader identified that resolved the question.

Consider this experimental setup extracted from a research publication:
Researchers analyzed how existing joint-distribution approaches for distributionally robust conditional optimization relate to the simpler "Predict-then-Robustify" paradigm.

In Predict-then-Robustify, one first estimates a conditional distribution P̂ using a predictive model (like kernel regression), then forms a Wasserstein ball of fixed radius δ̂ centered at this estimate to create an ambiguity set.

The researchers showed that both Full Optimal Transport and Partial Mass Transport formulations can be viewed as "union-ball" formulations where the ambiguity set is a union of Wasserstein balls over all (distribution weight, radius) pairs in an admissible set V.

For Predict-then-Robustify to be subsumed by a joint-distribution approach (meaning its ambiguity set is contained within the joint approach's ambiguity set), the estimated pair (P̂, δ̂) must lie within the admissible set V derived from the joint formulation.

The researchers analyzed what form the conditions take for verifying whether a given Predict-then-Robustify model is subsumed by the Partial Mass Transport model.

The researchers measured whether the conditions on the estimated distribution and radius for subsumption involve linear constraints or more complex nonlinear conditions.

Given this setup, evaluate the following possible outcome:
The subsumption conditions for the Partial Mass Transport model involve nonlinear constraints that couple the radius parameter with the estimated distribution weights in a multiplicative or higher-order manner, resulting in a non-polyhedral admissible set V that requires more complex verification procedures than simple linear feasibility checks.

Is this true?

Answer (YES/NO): NO